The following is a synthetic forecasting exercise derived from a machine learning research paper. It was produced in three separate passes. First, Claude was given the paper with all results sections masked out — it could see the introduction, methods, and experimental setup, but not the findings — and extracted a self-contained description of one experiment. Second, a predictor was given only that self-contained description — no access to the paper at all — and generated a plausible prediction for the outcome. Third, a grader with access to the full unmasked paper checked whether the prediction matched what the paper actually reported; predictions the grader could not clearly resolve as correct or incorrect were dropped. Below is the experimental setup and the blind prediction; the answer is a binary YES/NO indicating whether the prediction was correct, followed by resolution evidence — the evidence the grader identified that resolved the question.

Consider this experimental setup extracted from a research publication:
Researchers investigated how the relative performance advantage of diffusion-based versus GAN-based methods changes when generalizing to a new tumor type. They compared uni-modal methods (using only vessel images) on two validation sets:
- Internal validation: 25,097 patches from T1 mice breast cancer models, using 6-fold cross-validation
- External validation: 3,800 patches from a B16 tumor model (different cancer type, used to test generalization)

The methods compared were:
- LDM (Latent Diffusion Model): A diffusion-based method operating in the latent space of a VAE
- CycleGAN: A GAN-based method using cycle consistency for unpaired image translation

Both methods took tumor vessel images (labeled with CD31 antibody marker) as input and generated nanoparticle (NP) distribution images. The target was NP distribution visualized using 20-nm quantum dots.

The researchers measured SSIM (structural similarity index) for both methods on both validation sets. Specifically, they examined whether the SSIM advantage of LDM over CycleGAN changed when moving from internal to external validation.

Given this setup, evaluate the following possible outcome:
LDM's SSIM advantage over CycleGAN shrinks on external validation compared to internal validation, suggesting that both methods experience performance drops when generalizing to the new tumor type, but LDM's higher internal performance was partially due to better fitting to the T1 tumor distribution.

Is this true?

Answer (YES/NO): YES